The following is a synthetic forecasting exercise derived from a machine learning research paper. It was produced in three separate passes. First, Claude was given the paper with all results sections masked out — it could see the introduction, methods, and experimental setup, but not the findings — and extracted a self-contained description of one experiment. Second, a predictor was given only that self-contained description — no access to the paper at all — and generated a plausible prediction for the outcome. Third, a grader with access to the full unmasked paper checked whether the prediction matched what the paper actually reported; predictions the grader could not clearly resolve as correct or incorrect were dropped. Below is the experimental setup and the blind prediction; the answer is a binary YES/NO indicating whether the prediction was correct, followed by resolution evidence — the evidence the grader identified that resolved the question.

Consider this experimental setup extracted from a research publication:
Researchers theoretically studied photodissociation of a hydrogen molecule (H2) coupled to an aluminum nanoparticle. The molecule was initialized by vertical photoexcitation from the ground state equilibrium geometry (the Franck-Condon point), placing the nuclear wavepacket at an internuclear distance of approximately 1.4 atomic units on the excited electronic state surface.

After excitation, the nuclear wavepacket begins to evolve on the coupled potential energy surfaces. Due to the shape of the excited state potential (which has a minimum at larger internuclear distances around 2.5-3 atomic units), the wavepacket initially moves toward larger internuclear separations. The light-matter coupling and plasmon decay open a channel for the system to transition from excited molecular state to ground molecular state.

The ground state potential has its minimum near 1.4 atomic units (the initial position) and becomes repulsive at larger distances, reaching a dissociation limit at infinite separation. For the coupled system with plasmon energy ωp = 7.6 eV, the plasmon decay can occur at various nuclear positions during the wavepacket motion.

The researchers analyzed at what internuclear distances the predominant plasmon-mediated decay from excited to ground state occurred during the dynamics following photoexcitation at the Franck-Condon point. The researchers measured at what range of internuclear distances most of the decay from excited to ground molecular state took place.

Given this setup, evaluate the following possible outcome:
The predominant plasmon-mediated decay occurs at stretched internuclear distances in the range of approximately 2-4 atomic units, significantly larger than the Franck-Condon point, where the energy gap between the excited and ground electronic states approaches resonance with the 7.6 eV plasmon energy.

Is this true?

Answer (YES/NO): NO